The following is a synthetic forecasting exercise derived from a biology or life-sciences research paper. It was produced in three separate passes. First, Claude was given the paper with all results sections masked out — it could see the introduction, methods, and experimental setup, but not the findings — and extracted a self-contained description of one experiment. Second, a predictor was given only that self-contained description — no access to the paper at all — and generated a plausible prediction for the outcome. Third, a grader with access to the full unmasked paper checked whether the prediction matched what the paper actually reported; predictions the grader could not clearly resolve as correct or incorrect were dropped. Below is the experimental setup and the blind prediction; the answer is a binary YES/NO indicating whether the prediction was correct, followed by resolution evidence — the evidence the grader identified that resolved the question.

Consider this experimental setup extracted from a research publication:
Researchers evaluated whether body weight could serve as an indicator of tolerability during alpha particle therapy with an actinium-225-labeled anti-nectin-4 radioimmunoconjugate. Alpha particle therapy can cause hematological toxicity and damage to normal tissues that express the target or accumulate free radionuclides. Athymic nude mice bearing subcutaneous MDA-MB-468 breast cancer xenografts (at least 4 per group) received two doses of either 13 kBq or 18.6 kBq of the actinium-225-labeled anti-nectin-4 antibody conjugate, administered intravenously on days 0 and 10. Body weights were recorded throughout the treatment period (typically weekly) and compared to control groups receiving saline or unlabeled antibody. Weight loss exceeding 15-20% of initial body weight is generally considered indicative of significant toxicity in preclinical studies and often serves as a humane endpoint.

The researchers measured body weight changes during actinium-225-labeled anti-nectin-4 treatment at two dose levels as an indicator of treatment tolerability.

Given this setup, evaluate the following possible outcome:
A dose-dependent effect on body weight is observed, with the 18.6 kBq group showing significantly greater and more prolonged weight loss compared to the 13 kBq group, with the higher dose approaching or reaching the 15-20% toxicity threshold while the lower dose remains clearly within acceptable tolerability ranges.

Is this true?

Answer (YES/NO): NO